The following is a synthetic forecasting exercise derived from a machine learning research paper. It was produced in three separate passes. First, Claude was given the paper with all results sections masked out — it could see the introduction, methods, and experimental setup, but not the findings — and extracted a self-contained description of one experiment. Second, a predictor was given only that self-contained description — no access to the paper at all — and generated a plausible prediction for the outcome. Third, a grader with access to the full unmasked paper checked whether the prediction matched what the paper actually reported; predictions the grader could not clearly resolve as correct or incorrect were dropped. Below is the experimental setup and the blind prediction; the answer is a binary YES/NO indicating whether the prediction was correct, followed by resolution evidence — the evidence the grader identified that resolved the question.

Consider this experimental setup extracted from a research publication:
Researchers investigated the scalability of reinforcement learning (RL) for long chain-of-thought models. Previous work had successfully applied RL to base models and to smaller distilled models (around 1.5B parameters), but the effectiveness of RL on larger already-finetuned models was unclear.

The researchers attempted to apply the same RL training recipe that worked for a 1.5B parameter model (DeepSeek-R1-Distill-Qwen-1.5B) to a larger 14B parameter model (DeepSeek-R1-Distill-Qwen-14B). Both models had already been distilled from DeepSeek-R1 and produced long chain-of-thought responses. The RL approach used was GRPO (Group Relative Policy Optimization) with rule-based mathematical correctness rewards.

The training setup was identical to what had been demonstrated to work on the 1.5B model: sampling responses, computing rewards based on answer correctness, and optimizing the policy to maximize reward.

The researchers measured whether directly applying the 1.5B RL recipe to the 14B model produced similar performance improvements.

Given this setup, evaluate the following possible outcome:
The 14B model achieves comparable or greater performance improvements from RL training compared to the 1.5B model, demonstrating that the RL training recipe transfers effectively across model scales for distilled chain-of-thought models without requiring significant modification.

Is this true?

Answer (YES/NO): NO